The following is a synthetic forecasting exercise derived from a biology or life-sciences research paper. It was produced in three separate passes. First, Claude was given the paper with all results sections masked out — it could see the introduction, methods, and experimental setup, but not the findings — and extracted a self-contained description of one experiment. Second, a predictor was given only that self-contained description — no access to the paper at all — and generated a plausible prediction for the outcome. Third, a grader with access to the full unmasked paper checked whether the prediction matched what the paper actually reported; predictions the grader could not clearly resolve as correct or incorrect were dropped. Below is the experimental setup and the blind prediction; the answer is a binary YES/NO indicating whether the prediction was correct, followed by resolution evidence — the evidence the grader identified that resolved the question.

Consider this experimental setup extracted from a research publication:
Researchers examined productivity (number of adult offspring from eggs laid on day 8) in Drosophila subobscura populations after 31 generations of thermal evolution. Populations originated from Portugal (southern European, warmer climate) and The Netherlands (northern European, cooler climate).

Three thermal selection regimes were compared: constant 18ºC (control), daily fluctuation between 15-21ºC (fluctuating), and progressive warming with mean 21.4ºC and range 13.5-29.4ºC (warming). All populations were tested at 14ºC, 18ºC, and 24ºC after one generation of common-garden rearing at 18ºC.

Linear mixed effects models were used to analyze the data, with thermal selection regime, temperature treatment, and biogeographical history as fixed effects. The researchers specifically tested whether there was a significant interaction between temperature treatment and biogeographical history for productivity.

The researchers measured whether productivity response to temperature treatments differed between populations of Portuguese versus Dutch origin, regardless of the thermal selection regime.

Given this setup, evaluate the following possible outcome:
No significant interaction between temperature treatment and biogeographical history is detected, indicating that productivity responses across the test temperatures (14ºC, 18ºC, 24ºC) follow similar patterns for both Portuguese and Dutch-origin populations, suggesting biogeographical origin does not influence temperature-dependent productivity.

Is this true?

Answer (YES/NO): NO